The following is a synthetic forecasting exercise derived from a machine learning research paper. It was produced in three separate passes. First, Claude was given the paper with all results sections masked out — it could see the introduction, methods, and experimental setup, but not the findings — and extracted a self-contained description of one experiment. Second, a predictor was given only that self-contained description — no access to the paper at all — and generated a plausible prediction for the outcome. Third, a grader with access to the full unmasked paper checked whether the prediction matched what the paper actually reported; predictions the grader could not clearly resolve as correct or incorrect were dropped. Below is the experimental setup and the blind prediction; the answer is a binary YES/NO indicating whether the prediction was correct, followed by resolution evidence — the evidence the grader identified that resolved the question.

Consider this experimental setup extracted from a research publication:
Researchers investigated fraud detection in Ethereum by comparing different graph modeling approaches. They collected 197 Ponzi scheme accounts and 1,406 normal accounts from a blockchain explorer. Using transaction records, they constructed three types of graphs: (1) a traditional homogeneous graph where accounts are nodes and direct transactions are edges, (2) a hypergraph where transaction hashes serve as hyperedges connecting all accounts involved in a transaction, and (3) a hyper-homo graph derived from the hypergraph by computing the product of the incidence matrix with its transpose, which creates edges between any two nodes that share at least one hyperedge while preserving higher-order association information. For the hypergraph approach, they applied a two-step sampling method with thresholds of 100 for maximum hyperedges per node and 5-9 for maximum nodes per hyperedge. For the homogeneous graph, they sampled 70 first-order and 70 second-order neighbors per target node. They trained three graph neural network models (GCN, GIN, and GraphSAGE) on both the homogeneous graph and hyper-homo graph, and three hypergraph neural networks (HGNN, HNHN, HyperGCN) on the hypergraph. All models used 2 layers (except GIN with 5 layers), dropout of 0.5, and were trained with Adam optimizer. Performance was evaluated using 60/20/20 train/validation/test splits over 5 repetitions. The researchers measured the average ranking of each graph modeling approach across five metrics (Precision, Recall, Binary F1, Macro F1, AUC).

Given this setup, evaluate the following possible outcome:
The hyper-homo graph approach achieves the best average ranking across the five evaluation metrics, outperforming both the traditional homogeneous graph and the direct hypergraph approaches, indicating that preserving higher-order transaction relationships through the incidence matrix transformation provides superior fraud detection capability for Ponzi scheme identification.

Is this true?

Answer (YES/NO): YES